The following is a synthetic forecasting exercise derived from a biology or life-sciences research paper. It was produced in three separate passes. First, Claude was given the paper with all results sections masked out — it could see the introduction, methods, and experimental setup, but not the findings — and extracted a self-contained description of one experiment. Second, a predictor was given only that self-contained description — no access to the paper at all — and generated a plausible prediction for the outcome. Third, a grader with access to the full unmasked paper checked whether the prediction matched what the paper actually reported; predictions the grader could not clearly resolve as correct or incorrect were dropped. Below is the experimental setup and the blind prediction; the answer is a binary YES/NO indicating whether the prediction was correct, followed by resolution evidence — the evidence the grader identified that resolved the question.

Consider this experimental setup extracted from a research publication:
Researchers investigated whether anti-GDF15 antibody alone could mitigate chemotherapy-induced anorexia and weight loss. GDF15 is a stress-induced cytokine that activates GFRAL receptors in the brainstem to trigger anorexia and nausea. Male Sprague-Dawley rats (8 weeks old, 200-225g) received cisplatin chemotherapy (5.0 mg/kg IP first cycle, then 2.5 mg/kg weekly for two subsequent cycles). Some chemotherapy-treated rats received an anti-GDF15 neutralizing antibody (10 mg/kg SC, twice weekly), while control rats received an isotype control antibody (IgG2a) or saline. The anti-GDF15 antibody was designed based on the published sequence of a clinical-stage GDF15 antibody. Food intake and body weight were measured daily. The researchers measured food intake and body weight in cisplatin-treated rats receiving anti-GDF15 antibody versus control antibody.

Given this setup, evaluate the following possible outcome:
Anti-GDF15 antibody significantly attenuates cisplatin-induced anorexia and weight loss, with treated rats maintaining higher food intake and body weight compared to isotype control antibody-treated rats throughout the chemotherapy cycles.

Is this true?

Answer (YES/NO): YES